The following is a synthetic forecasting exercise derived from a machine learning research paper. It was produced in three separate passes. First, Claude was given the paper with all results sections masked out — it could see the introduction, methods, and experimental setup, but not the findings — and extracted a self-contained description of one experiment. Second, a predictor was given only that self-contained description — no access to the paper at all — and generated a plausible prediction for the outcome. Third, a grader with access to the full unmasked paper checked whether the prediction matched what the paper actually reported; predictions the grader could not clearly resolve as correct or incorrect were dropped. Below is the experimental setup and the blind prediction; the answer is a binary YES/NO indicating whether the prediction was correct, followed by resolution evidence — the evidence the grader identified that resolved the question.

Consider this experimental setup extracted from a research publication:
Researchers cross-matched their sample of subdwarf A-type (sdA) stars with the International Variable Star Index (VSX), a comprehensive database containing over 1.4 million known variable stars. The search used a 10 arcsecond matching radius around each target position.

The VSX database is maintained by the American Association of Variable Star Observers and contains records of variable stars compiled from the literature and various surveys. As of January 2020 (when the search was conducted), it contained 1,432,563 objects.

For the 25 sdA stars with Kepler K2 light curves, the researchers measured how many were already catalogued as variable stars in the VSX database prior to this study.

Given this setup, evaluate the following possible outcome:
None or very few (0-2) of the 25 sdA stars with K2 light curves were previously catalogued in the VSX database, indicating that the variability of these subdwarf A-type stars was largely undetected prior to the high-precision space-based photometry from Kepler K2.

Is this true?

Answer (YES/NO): NO